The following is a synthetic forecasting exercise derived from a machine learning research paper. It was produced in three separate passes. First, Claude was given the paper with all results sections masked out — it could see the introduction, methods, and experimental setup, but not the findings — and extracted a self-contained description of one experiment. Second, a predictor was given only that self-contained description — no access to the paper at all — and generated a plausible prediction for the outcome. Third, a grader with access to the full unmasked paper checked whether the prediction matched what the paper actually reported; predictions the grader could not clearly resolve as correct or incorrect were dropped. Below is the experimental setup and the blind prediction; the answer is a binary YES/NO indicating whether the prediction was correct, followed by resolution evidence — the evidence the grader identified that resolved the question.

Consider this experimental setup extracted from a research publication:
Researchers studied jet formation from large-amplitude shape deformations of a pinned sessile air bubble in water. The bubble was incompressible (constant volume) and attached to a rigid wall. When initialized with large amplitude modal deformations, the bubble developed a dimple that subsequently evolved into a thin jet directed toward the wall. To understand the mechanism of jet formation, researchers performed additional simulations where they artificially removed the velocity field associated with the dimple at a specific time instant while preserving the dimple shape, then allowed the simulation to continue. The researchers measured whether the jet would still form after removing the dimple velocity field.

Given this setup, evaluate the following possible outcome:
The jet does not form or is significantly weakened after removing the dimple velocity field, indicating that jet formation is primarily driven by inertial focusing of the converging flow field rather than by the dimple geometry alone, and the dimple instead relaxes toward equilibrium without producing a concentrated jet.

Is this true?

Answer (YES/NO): YES